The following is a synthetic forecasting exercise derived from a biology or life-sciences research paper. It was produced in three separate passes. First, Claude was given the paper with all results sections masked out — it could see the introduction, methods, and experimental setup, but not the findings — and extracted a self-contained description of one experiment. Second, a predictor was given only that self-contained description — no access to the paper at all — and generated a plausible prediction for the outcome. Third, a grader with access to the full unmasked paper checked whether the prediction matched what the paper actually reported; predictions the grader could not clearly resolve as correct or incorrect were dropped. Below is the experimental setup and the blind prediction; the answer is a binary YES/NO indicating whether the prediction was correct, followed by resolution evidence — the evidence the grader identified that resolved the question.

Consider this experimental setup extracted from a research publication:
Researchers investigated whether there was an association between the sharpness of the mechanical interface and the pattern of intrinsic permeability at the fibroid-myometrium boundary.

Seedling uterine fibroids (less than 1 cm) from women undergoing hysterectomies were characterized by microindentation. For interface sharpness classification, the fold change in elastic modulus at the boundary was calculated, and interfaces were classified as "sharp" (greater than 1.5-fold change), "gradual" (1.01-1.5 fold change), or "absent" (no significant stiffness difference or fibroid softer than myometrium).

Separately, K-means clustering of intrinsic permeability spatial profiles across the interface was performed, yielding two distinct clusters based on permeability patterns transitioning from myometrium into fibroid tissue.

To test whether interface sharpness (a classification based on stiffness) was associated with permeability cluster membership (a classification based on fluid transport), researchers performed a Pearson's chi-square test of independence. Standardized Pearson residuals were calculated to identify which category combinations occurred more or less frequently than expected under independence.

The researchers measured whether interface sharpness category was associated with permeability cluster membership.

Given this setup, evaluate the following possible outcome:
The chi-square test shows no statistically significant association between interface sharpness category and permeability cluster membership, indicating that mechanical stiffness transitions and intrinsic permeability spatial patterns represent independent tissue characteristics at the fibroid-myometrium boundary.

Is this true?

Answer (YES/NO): NO